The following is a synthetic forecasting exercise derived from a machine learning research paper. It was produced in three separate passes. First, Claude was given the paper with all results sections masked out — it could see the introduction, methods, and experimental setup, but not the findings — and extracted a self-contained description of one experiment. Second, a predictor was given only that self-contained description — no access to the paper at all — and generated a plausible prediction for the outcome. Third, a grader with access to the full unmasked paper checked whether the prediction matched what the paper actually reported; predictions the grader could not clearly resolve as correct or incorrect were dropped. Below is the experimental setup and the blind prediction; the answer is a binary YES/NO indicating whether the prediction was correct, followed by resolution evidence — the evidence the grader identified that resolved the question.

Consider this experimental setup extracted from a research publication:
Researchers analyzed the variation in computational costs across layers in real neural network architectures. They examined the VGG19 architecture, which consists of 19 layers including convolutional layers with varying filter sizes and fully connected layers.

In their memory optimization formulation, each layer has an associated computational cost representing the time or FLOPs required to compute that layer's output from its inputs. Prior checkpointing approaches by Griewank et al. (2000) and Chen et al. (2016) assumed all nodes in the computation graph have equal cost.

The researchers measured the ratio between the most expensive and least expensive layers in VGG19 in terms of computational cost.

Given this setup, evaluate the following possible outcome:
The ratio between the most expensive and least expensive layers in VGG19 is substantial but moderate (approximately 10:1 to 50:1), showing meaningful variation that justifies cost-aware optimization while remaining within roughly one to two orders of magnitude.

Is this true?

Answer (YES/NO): NO